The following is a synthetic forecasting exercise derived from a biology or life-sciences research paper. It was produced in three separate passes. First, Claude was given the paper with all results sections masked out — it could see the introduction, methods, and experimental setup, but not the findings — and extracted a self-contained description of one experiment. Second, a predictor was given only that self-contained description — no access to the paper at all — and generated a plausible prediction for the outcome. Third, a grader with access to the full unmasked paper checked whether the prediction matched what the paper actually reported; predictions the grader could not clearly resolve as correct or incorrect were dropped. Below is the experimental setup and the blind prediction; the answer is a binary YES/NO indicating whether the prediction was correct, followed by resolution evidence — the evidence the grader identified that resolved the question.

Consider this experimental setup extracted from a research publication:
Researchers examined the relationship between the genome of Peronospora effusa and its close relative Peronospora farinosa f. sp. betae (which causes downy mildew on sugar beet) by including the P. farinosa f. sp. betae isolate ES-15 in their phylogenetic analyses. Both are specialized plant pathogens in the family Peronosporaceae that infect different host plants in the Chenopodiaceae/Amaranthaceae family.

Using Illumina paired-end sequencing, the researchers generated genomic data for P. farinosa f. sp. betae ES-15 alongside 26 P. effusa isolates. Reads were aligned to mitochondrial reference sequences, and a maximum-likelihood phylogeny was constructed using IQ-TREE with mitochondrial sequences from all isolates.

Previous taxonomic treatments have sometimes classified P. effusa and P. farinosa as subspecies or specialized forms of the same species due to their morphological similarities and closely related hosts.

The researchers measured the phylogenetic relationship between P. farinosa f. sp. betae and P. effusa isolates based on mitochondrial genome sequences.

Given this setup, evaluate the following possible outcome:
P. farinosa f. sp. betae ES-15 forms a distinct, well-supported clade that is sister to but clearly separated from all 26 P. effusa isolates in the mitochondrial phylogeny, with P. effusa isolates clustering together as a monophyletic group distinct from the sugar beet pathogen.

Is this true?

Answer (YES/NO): YES